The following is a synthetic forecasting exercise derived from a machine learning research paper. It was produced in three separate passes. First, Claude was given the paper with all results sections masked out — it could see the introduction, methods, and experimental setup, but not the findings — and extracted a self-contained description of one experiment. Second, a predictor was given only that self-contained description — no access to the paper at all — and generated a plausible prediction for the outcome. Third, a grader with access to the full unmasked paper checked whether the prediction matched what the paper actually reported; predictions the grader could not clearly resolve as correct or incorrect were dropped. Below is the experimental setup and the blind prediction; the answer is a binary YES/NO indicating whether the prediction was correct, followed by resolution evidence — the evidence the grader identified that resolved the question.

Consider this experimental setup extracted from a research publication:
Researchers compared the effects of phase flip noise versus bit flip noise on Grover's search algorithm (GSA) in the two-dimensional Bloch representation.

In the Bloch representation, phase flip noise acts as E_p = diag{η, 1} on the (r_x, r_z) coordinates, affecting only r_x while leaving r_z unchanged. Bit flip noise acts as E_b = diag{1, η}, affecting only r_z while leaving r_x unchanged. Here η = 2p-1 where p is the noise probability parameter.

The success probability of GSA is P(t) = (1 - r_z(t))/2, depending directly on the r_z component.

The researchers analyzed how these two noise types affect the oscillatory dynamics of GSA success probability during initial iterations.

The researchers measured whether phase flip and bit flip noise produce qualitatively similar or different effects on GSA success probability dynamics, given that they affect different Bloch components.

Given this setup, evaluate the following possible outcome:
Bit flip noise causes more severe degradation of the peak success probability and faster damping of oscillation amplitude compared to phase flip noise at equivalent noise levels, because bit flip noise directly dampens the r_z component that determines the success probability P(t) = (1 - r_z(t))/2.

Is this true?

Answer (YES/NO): NO